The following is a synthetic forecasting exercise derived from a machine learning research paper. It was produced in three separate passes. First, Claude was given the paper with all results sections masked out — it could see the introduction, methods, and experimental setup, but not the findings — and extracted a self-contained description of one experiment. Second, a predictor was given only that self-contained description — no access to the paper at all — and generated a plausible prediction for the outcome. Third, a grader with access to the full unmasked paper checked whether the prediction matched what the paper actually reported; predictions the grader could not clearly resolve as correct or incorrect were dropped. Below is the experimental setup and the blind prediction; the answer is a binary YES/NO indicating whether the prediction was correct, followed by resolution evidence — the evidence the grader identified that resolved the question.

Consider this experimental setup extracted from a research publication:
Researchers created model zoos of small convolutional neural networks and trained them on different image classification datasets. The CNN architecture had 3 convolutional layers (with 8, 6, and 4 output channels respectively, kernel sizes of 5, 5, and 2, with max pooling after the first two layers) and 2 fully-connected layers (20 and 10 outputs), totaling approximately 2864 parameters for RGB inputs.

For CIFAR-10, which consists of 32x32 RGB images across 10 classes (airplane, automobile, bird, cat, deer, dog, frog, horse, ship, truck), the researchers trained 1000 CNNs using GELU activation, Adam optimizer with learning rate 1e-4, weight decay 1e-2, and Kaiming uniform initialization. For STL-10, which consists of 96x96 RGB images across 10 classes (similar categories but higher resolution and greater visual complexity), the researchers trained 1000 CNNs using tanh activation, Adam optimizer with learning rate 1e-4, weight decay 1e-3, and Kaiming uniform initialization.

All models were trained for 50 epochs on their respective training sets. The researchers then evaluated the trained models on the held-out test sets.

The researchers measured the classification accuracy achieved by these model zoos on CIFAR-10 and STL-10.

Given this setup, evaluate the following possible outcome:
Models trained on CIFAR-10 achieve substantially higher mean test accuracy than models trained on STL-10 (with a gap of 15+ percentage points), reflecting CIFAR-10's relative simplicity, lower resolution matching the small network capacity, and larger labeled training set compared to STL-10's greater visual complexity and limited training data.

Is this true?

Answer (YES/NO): NO